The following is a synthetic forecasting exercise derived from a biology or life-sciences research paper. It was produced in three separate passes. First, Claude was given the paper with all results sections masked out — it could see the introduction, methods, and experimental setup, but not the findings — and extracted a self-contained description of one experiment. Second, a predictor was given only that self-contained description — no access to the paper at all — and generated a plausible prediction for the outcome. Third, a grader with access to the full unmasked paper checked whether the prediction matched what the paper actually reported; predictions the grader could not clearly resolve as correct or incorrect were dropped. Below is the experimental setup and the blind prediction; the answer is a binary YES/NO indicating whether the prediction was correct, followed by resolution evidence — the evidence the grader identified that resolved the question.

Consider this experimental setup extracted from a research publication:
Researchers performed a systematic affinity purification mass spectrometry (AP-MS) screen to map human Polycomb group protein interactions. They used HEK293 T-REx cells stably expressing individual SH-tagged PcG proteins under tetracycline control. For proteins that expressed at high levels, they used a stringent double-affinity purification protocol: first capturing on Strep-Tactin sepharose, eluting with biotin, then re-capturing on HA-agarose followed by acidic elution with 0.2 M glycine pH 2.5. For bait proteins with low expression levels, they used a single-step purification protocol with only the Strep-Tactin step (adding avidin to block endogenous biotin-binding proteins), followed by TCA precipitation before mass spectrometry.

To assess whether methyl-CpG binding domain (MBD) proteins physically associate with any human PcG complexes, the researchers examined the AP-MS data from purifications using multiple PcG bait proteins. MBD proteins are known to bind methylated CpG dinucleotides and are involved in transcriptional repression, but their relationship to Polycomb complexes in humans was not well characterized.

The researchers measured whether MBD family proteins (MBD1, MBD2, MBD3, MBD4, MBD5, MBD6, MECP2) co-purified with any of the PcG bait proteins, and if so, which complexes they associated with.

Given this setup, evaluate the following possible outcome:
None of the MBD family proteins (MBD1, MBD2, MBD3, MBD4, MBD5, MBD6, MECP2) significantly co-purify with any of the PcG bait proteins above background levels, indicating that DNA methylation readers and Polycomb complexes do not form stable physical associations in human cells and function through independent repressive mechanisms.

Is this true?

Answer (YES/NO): NO